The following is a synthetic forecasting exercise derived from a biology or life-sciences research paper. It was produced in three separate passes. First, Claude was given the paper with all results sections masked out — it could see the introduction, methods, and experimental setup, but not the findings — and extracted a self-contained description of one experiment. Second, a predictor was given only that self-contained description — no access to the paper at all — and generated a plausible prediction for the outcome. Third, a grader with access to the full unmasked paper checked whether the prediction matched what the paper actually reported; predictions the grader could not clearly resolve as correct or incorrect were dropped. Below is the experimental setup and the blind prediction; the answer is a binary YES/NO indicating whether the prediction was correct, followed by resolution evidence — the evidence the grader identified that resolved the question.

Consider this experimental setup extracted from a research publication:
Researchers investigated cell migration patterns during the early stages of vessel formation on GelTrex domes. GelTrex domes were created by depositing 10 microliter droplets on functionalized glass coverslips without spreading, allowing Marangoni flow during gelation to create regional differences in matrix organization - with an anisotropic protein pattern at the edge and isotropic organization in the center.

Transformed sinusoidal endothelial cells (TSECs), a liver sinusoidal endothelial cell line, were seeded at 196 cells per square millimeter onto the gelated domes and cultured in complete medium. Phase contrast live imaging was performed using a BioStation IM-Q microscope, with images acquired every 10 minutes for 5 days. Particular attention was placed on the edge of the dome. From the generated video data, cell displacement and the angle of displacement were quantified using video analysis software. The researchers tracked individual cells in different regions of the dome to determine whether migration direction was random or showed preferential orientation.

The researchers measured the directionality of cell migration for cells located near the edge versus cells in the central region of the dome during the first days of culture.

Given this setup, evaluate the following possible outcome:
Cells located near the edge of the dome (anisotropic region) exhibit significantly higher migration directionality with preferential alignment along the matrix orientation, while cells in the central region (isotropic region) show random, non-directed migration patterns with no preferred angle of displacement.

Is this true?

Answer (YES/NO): YES